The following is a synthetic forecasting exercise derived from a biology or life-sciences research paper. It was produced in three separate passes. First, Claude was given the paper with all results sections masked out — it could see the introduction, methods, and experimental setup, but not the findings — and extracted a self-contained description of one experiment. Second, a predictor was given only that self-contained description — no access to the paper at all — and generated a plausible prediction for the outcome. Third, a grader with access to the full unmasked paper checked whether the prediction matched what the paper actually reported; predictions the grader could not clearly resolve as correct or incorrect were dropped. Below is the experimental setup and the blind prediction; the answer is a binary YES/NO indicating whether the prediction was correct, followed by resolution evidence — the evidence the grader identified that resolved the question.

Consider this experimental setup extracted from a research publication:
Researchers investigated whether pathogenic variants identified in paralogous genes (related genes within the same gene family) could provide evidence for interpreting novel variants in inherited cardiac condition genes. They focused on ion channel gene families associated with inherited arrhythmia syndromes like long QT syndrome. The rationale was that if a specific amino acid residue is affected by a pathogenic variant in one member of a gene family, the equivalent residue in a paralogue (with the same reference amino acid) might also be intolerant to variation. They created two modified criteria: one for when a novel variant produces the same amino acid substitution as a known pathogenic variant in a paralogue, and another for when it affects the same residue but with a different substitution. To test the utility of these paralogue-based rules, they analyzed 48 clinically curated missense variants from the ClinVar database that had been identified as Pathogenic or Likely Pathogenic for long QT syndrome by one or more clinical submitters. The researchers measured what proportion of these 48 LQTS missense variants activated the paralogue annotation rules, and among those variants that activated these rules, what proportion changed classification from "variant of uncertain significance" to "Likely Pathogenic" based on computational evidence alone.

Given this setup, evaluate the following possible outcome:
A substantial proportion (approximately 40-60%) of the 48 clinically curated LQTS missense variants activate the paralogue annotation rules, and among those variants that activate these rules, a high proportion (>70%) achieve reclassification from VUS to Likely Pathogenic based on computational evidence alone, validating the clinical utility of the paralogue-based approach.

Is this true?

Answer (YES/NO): NO